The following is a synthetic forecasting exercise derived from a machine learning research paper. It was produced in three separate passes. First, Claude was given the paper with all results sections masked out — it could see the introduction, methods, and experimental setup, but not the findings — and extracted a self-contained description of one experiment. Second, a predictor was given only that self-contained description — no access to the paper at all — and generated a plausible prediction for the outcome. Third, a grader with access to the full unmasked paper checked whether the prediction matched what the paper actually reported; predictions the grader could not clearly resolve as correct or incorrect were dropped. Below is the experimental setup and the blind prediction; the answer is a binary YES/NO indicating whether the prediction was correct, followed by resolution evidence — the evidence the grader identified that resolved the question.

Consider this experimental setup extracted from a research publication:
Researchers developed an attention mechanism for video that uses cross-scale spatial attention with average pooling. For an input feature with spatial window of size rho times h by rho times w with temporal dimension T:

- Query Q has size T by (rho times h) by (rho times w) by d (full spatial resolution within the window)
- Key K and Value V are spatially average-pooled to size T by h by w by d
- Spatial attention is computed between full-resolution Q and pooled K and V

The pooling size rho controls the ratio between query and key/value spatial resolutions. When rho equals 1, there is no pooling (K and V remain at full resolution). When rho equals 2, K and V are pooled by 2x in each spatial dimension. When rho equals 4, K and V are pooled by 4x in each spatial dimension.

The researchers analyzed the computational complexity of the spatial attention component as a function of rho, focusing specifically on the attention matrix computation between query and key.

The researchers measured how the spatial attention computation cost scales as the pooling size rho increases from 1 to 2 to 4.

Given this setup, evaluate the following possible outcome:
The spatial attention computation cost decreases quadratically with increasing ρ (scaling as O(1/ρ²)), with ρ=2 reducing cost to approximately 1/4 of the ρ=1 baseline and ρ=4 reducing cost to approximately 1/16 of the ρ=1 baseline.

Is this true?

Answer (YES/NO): YES